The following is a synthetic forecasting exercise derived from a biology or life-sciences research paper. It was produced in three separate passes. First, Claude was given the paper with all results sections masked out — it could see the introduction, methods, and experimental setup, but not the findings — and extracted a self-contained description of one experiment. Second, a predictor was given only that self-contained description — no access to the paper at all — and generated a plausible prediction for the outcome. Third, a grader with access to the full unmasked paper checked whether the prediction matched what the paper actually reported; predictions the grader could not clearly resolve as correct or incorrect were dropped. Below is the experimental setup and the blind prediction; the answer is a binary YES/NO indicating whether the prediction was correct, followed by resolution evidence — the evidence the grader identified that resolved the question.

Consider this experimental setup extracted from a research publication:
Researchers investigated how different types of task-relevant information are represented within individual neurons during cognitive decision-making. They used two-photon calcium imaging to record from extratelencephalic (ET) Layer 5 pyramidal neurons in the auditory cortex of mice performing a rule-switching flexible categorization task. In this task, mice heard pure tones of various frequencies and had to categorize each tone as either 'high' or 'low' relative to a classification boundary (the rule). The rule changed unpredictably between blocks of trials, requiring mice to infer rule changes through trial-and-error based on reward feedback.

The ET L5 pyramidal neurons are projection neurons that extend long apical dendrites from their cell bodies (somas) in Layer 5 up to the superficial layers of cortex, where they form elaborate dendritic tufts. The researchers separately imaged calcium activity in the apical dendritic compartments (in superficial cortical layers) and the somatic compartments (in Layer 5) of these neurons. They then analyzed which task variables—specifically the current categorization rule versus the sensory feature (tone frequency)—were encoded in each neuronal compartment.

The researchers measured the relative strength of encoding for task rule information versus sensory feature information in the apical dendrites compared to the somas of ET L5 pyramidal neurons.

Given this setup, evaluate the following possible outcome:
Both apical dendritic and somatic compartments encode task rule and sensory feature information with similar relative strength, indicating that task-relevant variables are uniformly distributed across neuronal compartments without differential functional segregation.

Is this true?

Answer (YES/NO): NO